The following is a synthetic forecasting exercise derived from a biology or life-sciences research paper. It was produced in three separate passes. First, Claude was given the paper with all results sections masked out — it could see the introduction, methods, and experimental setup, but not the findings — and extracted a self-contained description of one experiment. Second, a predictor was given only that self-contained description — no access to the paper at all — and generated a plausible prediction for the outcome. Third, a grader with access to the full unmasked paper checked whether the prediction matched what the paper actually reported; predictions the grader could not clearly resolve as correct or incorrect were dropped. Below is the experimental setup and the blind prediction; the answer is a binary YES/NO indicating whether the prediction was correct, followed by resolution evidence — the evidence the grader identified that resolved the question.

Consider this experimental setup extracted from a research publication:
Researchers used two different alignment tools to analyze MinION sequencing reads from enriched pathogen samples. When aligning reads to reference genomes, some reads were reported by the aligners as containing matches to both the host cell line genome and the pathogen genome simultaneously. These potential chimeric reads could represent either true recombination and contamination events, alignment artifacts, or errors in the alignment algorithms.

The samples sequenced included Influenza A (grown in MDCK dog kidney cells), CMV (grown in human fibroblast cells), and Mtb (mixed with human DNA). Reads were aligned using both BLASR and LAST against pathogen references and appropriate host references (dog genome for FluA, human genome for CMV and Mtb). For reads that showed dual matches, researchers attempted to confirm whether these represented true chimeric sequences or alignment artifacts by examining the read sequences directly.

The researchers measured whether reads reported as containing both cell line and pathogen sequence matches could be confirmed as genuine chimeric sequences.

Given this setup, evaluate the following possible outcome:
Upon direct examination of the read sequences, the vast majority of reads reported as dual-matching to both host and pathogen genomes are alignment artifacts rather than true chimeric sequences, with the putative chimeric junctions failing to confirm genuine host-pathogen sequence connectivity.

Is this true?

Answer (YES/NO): YES